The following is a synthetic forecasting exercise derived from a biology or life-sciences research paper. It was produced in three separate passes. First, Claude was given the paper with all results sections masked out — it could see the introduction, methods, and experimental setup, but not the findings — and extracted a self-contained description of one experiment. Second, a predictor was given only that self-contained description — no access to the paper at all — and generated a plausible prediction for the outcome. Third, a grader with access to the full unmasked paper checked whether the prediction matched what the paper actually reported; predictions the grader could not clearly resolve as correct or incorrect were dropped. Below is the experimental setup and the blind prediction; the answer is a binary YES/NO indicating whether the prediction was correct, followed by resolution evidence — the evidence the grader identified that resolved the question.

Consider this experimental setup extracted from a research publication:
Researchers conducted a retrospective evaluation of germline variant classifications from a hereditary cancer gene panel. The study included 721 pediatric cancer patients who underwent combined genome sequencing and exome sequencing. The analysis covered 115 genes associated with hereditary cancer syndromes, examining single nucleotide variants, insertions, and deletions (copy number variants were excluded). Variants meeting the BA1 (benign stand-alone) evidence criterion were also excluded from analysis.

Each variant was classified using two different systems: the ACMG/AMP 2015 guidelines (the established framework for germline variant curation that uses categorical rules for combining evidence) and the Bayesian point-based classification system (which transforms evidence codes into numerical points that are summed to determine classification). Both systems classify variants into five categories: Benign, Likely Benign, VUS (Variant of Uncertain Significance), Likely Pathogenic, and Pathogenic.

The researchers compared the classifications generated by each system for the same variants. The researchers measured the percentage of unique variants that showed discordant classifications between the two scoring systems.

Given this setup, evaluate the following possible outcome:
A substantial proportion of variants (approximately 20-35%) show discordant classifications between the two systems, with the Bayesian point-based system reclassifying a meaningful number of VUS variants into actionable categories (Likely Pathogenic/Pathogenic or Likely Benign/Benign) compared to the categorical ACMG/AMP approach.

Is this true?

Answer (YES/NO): YES